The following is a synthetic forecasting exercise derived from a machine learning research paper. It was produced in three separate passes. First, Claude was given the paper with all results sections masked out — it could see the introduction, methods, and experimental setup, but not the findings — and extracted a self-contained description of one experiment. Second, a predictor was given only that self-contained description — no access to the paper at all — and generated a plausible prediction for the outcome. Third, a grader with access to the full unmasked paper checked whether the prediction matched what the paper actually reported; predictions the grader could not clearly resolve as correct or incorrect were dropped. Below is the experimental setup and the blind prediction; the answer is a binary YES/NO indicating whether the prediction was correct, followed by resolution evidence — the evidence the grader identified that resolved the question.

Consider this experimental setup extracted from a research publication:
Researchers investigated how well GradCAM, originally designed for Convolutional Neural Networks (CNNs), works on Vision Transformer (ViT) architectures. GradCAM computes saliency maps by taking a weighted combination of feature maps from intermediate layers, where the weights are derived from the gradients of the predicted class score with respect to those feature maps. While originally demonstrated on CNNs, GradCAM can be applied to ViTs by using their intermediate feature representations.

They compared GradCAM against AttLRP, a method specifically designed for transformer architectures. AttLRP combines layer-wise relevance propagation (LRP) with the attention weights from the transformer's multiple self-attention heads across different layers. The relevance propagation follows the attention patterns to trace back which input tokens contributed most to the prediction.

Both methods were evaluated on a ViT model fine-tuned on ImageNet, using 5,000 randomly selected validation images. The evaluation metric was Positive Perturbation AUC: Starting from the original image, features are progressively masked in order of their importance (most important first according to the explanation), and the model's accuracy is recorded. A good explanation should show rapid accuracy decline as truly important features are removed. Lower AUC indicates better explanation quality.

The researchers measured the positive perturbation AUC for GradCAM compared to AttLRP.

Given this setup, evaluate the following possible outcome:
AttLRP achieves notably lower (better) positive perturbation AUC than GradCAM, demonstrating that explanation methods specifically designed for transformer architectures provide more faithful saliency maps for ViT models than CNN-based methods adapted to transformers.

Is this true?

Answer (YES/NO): YES